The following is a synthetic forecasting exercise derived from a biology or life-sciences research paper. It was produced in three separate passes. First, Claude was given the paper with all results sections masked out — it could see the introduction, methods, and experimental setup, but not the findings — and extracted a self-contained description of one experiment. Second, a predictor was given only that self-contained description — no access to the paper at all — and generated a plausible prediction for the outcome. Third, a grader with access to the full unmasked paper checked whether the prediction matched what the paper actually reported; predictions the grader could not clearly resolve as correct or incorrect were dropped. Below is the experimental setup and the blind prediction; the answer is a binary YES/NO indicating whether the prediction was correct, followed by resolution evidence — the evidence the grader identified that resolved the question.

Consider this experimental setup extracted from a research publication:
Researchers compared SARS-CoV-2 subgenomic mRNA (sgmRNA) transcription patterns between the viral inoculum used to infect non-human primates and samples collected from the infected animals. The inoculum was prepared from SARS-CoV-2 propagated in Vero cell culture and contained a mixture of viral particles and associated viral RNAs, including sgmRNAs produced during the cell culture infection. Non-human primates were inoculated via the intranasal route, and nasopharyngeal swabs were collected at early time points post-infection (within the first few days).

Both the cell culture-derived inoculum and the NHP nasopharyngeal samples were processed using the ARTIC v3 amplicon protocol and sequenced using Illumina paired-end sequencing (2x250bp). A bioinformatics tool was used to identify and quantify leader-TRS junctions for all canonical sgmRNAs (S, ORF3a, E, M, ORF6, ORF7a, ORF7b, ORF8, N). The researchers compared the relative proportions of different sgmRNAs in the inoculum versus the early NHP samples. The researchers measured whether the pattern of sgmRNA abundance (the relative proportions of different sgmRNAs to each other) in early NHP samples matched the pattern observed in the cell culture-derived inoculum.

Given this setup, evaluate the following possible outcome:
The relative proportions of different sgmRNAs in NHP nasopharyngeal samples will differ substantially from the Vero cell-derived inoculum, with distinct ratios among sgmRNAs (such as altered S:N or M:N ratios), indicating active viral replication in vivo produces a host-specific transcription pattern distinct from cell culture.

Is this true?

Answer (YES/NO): NO